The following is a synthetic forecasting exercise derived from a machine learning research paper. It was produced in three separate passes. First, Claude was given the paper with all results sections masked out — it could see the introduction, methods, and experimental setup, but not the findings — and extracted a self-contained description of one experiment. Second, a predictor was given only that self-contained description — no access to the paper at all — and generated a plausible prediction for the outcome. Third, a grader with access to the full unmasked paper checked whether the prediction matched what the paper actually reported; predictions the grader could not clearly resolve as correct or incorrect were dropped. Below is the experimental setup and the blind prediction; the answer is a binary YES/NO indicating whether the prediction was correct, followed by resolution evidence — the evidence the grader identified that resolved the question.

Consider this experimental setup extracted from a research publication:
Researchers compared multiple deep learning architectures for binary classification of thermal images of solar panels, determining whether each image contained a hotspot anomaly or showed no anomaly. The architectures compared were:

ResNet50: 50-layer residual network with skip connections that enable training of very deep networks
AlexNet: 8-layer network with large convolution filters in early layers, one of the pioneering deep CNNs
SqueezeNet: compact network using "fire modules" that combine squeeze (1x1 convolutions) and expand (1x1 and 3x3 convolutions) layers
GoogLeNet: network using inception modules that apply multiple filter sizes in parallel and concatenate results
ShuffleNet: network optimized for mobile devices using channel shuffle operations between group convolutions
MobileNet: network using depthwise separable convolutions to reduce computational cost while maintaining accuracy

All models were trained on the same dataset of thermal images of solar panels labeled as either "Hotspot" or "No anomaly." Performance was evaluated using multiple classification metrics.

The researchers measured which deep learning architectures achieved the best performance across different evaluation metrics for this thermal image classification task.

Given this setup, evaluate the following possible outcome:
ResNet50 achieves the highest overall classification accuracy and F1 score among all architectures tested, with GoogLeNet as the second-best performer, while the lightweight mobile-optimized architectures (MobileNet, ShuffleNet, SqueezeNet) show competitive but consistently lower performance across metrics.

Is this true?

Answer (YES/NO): NO